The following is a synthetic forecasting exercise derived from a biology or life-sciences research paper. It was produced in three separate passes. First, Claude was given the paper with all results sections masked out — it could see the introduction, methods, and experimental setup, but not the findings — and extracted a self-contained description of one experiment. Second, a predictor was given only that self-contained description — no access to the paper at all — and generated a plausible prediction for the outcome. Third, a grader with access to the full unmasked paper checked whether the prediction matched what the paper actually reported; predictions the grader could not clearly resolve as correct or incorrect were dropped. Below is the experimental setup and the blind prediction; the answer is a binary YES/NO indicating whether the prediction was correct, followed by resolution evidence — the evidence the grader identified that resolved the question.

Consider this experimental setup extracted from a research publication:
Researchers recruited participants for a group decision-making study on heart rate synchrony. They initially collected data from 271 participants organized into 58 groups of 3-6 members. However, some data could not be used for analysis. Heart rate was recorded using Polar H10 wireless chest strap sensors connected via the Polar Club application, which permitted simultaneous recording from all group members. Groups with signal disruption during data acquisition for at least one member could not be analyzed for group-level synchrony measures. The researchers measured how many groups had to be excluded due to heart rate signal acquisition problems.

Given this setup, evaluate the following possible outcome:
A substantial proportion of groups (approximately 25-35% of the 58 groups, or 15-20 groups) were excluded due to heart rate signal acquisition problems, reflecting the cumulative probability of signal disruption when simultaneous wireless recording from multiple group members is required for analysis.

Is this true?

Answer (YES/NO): NO